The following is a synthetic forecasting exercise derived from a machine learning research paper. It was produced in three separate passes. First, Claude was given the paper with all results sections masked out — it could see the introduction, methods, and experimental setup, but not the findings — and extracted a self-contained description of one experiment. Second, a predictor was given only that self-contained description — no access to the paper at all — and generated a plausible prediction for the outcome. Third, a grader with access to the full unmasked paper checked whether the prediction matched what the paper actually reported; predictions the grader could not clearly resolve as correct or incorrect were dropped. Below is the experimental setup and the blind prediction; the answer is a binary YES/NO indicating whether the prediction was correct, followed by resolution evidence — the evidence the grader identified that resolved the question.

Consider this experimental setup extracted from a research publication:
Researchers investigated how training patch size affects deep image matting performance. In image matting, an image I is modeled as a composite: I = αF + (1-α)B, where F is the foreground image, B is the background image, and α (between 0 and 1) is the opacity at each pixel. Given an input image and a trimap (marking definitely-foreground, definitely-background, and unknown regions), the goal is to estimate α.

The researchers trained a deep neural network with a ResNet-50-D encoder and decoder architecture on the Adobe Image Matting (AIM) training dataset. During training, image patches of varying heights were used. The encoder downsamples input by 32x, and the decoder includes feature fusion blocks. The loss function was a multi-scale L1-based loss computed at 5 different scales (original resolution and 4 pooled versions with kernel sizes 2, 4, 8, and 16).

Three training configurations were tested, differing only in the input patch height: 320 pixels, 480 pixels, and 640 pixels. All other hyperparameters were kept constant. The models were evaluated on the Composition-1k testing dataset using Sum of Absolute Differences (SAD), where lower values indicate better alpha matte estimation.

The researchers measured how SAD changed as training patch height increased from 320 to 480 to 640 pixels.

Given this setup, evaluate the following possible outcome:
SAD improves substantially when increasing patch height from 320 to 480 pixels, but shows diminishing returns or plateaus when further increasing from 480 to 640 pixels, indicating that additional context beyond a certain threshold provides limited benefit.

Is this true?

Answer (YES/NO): YES